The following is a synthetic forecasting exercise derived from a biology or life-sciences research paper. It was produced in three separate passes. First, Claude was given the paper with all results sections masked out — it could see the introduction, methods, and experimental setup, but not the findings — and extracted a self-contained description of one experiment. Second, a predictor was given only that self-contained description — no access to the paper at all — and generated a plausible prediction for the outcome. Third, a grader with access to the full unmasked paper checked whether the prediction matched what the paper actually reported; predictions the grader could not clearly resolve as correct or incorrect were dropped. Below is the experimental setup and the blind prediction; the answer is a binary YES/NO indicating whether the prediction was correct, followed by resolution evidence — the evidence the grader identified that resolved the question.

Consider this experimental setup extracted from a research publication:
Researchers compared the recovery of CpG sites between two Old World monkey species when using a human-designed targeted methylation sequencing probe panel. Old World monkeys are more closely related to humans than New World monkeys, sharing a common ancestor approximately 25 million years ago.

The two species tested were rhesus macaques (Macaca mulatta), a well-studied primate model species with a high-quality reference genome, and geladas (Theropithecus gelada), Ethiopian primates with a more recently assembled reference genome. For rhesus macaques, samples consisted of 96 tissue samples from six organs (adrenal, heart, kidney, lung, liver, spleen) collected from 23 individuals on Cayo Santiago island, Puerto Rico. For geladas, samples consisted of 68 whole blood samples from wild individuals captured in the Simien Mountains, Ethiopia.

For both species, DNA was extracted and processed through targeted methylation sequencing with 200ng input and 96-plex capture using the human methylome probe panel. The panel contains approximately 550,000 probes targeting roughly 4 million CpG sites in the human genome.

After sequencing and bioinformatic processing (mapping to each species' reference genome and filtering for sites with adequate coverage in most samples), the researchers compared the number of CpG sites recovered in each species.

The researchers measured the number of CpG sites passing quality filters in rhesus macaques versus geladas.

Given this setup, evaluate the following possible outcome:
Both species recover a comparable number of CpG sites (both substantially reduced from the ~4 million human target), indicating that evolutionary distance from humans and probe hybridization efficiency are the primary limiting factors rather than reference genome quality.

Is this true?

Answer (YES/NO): NO